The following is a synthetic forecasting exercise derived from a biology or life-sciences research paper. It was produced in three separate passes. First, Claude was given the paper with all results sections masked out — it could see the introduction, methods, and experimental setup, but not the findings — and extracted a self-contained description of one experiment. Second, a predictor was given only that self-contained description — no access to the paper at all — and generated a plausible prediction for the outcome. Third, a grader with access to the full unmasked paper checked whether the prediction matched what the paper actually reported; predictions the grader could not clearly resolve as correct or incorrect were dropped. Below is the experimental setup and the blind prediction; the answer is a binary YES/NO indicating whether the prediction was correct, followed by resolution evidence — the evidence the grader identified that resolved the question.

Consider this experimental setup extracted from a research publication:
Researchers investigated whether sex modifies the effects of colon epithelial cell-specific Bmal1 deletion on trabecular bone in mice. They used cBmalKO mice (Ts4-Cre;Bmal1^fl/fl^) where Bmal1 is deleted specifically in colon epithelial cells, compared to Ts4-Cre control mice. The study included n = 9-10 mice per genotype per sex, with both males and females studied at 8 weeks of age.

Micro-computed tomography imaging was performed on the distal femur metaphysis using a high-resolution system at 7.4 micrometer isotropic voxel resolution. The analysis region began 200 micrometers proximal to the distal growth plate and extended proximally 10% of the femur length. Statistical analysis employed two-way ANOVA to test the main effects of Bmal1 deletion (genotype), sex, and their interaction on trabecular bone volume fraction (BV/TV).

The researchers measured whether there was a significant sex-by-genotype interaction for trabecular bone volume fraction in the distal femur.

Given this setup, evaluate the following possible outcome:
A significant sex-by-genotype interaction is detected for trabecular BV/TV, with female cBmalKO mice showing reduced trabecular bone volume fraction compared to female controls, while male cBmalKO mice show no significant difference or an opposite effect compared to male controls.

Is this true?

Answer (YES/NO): NO